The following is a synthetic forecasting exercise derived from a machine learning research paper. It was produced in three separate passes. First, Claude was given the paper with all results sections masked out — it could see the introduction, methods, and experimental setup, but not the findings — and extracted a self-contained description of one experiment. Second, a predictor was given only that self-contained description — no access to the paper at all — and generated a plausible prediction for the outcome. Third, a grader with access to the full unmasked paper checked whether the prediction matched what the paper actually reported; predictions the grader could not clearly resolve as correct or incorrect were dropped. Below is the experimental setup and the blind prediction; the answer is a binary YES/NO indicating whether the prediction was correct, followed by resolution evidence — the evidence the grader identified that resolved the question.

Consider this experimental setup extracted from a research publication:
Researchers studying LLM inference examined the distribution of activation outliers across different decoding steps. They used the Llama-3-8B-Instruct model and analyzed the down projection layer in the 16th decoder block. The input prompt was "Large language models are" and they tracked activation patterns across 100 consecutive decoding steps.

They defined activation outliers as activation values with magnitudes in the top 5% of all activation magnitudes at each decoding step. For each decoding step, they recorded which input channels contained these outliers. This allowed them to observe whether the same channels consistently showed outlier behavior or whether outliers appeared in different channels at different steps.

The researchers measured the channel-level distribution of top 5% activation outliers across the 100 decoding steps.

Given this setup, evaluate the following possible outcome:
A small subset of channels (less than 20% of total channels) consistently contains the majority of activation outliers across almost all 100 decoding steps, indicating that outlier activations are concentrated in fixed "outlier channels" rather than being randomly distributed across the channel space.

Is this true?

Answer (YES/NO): NO